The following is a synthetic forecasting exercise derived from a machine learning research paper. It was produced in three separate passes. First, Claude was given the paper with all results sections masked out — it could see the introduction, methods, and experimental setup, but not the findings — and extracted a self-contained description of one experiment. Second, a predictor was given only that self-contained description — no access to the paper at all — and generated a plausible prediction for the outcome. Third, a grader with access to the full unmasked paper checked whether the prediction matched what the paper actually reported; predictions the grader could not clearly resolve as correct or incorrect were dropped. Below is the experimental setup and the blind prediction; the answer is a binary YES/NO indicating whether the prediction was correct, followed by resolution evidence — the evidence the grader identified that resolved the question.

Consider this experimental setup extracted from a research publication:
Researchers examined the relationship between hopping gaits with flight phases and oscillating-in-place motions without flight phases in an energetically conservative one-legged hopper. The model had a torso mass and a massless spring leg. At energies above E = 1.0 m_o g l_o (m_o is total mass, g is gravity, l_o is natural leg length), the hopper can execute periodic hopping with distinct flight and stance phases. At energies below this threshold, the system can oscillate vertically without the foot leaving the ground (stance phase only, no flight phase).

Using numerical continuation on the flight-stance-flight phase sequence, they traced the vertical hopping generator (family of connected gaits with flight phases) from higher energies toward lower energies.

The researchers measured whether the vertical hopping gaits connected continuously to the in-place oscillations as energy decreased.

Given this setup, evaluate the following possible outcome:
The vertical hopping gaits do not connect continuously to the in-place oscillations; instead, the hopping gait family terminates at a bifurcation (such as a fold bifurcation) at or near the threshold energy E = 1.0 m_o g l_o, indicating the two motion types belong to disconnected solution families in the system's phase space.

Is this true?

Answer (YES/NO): NO